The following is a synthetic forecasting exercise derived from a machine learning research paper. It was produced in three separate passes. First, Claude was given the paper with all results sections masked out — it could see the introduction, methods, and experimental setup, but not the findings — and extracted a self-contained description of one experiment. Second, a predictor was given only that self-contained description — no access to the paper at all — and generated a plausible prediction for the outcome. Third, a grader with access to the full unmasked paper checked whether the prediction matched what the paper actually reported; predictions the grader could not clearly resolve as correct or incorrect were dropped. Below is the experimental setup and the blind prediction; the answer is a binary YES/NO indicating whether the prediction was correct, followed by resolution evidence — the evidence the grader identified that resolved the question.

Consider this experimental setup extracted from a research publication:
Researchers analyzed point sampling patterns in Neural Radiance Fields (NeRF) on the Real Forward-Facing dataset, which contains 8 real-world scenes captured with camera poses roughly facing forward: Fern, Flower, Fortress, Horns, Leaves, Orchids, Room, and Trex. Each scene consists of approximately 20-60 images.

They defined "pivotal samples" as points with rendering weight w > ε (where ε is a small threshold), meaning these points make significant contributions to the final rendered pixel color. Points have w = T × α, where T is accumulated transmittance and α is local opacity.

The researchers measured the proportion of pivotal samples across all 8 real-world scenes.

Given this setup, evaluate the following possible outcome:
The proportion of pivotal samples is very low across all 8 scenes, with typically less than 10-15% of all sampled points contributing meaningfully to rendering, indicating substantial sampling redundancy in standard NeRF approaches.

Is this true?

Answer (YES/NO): YES